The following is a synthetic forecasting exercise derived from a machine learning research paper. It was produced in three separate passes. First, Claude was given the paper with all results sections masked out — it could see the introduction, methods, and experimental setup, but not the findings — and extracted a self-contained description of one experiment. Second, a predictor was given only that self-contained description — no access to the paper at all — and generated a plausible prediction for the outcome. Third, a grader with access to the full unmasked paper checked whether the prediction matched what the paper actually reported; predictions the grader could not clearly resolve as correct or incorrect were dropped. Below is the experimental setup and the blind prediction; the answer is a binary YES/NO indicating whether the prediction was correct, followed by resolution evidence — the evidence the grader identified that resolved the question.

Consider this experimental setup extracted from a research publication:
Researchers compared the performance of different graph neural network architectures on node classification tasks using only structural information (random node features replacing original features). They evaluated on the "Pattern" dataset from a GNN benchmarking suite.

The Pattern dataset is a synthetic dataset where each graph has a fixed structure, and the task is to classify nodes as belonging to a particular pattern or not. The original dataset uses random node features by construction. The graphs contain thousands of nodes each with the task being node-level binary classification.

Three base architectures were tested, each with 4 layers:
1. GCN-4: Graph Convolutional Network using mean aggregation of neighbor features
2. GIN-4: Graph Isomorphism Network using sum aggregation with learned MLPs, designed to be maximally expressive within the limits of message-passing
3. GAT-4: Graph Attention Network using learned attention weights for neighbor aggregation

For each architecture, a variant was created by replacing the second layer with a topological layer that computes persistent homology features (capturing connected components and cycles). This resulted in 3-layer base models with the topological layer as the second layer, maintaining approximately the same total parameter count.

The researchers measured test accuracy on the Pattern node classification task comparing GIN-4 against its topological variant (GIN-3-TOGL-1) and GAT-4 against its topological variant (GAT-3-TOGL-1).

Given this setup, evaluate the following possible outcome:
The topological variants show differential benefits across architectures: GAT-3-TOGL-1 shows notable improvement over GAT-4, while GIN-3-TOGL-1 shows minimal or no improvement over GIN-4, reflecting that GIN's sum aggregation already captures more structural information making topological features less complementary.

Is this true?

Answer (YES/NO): NO